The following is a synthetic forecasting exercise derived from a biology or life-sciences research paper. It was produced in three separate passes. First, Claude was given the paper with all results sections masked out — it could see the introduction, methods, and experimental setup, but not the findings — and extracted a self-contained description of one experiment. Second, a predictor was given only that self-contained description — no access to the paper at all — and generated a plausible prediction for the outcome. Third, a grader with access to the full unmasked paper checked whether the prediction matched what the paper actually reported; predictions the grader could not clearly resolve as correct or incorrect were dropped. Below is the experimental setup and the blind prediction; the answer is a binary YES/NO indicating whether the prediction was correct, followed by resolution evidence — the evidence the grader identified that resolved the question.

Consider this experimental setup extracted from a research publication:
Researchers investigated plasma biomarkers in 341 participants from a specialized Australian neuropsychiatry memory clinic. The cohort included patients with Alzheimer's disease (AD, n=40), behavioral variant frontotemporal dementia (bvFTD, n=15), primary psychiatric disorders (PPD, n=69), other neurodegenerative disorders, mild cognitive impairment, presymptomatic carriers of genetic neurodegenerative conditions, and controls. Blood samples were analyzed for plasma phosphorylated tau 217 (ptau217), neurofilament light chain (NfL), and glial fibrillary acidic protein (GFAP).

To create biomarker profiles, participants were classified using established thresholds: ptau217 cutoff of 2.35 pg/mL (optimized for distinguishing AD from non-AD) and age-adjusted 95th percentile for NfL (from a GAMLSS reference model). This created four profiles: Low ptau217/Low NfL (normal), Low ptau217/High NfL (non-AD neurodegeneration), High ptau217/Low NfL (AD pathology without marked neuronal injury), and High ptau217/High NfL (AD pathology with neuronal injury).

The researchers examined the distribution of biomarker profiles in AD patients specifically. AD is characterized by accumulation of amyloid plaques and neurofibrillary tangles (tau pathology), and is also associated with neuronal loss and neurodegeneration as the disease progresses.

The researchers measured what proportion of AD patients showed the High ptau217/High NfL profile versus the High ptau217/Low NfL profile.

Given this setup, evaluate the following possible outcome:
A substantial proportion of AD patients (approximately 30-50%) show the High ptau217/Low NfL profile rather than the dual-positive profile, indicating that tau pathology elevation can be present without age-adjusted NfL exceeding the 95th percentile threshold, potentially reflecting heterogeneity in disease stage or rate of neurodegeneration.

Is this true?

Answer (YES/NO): NO